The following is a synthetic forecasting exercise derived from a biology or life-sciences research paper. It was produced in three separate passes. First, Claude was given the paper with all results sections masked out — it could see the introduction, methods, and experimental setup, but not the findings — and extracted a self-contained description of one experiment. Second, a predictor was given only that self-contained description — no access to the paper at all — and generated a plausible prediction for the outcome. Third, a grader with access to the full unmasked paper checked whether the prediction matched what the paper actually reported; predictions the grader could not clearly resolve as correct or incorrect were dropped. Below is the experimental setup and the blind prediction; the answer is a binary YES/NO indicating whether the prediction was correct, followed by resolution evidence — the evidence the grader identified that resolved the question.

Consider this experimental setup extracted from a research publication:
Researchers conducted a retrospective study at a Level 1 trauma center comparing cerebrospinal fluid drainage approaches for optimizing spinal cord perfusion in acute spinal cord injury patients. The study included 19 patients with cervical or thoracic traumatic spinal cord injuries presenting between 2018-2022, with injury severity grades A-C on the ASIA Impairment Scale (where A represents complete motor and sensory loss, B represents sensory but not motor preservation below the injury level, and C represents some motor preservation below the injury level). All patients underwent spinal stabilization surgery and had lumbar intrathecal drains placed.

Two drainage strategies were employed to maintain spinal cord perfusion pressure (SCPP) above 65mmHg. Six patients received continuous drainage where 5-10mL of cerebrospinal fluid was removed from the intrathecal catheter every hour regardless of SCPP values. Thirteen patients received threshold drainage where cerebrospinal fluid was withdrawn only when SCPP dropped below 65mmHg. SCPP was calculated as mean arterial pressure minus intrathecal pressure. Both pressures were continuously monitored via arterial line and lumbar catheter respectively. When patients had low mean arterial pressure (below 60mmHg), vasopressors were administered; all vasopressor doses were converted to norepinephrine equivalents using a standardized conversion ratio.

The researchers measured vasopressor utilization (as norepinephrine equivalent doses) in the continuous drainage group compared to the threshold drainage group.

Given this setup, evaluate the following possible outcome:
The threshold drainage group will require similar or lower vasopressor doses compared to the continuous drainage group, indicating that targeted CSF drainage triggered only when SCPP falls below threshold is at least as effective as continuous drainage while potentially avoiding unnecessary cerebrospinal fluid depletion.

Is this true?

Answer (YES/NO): YES